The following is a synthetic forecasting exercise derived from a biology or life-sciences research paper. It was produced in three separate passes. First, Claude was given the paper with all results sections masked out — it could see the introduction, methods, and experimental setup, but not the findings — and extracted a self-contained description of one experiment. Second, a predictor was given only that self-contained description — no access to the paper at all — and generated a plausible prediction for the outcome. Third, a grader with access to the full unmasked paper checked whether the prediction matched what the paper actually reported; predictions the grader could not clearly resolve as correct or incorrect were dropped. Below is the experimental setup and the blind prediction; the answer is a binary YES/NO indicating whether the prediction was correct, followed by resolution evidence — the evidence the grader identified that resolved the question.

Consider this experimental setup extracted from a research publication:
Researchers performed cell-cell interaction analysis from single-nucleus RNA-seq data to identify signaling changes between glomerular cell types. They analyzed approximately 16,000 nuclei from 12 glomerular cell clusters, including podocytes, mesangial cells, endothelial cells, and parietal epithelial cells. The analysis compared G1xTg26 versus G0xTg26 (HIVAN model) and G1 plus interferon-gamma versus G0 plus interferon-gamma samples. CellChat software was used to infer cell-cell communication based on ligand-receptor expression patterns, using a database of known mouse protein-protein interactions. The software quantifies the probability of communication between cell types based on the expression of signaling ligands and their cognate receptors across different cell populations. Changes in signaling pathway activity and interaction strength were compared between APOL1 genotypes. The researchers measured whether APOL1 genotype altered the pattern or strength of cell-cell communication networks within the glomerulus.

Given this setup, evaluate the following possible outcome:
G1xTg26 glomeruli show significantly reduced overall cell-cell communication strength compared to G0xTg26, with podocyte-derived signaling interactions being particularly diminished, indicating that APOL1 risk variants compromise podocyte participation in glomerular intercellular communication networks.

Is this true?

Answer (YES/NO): NO